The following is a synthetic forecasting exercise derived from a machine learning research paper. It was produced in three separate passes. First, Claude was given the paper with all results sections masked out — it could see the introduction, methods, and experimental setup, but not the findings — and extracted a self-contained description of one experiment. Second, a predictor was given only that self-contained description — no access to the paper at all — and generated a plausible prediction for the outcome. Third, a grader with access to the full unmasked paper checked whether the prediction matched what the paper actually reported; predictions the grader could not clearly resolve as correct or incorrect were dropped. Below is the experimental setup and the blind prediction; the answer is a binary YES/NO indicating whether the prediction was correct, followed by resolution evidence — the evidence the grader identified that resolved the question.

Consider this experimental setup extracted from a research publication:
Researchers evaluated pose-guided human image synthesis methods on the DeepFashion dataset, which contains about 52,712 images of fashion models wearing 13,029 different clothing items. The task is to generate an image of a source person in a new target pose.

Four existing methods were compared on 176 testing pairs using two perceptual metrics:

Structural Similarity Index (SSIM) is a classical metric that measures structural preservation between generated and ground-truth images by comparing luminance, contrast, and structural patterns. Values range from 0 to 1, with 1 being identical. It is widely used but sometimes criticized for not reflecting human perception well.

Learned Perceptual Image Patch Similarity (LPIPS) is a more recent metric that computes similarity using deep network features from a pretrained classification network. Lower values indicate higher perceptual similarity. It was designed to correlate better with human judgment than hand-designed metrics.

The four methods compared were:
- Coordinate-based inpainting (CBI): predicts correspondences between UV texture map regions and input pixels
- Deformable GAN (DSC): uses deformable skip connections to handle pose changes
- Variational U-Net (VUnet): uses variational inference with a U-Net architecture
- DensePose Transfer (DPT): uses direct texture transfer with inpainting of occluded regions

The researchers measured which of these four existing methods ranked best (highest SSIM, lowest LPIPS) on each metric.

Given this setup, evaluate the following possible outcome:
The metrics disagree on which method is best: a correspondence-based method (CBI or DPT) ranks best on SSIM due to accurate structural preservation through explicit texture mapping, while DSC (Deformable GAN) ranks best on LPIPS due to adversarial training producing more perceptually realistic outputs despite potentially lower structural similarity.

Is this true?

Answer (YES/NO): NO